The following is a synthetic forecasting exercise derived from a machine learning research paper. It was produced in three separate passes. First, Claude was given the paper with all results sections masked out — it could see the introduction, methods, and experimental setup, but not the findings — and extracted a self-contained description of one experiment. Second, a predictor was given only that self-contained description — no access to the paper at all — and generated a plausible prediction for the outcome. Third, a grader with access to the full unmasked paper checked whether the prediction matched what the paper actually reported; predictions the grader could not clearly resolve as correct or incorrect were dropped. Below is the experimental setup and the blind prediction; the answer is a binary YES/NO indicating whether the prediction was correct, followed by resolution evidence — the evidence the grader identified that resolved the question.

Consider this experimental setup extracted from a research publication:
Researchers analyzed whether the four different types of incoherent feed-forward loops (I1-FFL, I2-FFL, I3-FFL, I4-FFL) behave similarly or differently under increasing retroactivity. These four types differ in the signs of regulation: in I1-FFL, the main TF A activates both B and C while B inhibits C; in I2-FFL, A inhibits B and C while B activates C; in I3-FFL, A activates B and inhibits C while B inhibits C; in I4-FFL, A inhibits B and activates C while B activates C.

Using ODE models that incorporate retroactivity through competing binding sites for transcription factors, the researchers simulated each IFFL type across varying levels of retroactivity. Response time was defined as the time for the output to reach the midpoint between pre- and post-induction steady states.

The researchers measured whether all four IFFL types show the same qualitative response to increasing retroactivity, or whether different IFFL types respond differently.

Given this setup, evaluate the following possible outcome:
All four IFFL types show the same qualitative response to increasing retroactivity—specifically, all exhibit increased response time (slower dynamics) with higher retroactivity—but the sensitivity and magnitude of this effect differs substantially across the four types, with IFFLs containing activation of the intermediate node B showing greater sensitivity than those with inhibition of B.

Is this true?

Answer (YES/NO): NO